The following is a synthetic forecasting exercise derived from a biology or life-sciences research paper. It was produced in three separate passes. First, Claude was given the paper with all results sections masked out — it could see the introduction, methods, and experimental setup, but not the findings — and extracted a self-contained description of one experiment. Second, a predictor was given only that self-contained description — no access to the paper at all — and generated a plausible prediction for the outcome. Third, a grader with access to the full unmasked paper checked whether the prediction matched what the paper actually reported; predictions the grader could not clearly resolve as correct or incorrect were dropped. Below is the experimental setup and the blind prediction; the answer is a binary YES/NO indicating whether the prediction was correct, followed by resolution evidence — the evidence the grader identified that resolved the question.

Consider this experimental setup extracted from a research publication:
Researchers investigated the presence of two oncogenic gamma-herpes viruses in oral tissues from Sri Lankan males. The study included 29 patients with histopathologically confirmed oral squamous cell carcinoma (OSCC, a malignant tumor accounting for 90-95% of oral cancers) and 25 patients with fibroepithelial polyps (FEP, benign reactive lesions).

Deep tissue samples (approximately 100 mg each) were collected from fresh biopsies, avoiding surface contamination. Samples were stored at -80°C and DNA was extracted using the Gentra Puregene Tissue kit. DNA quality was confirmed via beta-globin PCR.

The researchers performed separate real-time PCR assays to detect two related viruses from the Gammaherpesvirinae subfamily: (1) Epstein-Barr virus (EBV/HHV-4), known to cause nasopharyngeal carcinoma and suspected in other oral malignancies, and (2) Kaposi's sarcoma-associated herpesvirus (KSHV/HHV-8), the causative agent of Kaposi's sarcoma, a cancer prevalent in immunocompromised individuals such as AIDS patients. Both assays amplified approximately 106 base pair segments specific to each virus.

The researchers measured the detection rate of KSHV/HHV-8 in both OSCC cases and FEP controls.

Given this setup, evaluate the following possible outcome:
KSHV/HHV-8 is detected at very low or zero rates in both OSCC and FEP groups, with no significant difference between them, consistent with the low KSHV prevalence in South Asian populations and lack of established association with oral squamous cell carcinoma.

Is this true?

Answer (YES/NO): YES